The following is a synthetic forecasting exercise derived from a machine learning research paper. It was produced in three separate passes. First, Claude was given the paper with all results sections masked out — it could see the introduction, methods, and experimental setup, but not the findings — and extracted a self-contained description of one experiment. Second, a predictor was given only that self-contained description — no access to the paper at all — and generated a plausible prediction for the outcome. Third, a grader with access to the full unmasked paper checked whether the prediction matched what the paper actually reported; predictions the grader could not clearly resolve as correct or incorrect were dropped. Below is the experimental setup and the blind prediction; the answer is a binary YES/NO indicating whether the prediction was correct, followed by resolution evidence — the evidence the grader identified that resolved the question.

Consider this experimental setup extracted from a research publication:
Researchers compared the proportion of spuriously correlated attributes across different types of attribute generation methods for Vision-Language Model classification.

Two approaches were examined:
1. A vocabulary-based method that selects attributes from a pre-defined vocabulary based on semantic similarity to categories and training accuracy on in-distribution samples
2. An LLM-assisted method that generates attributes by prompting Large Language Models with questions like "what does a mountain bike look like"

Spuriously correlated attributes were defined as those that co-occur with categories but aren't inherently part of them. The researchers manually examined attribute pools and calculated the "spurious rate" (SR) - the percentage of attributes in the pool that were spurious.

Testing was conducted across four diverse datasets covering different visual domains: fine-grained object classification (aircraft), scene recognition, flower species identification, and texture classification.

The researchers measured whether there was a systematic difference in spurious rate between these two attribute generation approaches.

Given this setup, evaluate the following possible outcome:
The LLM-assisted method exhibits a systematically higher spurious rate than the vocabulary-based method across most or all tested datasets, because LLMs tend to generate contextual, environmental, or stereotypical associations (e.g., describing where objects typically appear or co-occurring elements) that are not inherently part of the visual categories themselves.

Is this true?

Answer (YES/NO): NO